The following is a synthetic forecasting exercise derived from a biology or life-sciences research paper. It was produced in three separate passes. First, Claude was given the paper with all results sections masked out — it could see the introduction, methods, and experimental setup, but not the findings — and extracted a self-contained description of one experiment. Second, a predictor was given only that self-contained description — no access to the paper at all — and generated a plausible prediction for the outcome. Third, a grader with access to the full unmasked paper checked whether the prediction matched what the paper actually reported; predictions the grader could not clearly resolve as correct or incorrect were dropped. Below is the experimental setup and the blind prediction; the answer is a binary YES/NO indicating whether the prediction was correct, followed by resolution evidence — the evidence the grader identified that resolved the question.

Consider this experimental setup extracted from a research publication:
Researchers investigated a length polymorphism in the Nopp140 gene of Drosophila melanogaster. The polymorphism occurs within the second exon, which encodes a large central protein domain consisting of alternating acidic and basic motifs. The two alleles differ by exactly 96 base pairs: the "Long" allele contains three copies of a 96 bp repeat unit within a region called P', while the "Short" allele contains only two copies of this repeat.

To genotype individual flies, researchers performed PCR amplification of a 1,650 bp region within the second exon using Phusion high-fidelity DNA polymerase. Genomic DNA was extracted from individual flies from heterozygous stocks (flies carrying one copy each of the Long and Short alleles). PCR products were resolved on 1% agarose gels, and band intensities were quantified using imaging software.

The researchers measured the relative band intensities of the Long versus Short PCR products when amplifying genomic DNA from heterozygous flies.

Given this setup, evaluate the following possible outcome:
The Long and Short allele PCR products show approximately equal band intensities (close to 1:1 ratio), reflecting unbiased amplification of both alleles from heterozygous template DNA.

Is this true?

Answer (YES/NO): NO